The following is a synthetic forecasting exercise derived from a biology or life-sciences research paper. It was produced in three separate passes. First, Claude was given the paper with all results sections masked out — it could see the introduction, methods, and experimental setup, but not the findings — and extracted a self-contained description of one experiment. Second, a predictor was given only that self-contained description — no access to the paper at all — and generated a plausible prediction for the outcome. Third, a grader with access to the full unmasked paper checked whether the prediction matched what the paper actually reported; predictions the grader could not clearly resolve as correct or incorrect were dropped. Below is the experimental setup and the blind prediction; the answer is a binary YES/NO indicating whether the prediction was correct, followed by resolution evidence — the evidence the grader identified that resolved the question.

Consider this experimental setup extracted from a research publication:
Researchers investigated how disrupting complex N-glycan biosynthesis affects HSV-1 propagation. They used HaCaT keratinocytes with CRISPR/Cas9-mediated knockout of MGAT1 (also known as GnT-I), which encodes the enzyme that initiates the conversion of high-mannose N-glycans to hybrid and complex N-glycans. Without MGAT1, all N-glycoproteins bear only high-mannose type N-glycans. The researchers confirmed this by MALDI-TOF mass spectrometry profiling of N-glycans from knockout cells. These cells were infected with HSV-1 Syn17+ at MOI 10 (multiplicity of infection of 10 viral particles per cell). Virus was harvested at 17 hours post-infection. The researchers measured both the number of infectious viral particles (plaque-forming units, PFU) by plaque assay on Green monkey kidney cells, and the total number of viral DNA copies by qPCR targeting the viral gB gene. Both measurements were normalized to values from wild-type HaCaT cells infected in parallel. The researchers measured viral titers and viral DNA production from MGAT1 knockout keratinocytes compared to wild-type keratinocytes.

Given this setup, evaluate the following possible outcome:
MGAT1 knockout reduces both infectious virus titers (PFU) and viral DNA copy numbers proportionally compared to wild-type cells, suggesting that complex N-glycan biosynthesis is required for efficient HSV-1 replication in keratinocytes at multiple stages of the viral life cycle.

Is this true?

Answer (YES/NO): NO